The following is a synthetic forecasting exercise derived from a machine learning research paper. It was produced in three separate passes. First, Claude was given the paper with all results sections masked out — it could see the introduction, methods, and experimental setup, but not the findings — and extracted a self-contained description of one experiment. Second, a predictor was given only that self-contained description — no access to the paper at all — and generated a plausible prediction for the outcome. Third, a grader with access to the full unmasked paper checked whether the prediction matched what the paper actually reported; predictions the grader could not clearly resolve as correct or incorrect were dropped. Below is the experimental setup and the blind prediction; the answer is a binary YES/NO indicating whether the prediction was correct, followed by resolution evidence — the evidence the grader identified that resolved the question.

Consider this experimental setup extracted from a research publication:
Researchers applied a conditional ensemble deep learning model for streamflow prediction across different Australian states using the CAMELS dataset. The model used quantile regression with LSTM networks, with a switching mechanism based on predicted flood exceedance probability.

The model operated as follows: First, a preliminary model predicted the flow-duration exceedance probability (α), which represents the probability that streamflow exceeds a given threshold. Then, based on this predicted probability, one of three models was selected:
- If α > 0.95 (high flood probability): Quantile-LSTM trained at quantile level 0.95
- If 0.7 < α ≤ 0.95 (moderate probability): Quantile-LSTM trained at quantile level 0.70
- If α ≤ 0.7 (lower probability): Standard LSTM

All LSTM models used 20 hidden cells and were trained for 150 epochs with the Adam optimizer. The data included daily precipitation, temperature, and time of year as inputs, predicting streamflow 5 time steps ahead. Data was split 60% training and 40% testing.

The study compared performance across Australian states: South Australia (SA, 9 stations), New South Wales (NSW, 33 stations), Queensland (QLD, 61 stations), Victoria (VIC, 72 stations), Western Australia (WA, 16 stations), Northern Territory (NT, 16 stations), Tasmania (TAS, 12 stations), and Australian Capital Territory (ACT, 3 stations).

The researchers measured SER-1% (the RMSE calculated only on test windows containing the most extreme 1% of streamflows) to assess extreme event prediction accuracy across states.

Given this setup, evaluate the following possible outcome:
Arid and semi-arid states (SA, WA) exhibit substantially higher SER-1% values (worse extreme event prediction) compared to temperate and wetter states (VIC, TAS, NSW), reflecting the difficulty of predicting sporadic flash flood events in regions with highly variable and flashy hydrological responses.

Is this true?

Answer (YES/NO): YES